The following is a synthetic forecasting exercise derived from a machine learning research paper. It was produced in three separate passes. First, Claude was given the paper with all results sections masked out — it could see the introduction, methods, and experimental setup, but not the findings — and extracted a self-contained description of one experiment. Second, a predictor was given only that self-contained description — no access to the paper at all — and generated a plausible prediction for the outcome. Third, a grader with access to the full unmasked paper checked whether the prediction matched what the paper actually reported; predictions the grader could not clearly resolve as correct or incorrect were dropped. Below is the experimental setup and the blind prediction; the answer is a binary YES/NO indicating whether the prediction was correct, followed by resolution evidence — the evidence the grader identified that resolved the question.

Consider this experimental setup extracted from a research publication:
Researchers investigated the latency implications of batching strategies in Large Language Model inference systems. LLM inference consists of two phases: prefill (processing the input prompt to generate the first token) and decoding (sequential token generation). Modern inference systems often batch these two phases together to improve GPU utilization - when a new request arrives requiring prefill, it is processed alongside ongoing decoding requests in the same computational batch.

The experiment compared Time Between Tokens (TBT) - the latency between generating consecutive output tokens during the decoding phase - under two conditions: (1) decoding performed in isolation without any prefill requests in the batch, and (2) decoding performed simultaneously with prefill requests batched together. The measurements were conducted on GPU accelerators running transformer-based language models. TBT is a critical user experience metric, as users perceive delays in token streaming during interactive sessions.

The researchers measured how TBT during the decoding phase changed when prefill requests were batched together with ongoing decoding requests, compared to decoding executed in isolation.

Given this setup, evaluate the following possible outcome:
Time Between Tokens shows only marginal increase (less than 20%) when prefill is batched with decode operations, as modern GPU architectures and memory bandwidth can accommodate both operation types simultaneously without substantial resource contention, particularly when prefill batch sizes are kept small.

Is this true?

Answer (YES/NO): NO